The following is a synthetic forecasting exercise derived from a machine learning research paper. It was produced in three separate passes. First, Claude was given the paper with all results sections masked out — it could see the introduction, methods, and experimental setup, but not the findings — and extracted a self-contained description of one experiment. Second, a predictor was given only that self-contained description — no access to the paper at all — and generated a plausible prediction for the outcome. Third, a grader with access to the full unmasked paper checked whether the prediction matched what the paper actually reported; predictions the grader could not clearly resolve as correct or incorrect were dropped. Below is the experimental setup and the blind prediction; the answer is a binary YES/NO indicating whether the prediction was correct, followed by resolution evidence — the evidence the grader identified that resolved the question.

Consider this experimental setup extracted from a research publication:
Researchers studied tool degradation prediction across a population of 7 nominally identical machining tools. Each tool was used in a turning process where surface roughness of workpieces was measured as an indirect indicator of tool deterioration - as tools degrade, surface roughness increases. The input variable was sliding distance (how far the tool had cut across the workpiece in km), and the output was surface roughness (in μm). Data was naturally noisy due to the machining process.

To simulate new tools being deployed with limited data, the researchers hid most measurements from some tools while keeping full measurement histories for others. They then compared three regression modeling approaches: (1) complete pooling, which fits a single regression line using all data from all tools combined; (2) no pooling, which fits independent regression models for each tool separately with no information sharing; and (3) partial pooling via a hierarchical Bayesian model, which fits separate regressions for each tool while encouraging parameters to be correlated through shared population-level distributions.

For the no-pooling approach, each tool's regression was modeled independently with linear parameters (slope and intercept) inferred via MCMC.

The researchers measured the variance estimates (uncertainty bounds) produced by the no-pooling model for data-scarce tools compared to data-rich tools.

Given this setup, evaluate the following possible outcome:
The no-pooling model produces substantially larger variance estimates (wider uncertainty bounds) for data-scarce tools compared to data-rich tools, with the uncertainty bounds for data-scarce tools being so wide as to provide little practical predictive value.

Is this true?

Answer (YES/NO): YES